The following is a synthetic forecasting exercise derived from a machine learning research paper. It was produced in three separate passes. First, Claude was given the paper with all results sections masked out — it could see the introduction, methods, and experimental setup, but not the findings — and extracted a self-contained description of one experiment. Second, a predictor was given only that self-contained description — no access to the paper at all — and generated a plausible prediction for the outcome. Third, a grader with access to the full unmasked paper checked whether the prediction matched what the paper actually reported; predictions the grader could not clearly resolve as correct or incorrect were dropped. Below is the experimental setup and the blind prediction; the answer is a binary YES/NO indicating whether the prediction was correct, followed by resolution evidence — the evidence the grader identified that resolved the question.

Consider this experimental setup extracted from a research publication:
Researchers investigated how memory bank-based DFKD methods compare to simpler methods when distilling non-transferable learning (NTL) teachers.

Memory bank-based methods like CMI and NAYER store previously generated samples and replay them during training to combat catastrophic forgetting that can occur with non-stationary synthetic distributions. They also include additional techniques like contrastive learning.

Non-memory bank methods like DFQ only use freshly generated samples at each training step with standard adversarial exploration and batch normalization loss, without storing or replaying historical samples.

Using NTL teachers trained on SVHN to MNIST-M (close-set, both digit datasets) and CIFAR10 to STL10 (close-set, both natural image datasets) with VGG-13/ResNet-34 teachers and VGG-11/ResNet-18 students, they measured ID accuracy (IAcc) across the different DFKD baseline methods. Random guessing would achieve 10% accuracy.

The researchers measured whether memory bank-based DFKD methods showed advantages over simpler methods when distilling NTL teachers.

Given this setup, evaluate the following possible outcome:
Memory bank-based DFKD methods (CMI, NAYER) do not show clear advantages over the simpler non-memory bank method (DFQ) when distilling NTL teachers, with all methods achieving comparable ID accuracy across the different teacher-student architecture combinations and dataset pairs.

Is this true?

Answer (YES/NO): YES